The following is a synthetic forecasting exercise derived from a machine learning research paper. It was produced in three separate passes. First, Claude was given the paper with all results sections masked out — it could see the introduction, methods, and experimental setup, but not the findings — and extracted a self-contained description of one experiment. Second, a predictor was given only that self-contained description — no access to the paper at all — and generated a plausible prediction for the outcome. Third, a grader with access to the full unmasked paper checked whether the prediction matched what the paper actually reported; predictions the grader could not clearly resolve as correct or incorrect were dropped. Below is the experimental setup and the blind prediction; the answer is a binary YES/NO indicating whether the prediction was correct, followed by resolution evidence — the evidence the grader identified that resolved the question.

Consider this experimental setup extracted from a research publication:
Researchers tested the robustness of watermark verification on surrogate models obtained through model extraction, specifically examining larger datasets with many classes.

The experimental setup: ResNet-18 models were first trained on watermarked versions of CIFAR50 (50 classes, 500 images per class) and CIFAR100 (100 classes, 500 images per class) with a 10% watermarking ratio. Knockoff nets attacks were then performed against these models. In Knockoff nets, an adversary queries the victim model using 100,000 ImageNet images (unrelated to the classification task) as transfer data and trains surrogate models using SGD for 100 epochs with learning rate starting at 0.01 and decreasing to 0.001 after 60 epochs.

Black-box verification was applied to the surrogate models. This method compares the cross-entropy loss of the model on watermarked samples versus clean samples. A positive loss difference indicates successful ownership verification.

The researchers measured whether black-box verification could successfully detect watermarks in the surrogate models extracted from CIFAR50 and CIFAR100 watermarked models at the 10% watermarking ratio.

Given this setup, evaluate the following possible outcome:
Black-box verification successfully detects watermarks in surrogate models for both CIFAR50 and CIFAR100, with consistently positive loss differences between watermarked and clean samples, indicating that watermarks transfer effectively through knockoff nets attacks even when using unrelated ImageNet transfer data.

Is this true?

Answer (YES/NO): NO